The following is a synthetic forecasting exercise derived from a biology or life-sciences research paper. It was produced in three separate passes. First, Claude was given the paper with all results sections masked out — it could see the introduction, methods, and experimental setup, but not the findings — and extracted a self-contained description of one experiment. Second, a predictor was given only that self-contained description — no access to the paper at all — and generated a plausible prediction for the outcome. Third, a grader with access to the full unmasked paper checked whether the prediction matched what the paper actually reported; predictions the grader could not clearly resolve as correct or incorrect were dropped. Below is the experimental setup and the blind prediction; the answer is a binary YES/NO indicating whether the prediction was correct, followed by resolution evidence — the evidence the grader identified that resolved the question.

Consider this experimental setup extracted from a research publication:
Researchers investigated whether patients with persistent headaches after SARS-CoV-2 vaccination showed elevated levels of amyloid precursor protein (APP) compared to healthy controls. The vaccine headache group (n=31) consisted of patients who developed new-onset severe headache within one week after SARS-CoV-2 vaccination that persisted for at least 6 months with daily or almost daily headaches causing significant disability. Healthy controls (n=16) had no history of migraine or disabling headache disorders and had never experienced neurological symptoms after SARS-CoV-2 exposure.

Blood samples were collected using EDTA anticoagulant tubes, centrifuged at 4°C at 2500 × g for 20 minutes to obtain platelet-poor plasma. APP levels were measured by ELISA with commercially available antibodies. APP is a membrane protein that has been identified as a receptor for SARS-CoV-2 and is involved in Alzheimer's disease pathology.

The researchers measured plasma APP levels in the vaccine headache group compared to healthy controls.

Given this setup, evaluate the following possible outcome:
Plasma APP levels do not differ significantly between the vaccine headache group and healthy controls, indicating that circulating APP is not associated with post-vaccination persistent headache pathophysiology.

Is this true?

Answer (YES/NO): YES